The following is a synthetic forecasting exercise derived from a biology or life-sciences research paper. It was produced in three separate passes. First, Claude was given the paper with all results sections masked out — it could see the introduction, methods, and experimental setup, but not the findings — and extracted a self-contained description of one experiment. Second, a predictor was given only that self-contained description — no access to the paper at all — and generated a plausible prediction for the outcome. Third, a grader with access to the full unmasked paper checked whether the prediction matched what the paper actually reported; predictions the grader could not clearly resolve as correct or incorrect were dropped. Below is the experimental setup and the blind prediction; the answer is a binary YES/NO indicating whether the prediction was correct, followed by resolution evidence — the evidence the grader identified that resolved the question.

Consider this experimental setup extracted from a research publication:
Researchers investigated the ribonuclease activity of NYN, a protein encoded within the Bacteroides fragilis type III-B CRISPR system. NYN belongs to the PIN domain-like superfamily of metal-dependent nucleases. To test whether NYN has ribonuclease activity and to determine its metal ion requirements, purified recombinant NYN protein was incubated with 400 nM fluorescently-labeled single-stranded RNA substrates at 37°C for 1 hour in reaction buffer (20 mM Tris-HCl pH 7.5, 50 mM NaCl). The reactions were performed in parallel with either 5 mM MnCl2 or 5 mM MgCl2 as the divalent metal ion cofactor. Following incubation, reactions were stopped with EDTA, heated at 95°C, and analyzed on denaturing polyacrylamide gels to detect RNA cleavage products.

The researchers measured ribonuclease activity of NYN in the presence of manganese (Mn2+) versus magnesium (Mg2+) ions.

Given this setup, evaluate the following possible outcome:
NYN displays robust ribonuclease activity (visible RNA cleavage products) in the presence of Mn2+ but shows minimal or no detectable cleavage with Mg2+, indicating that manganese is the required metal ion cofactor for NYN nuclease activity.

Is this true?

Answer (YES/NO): YES